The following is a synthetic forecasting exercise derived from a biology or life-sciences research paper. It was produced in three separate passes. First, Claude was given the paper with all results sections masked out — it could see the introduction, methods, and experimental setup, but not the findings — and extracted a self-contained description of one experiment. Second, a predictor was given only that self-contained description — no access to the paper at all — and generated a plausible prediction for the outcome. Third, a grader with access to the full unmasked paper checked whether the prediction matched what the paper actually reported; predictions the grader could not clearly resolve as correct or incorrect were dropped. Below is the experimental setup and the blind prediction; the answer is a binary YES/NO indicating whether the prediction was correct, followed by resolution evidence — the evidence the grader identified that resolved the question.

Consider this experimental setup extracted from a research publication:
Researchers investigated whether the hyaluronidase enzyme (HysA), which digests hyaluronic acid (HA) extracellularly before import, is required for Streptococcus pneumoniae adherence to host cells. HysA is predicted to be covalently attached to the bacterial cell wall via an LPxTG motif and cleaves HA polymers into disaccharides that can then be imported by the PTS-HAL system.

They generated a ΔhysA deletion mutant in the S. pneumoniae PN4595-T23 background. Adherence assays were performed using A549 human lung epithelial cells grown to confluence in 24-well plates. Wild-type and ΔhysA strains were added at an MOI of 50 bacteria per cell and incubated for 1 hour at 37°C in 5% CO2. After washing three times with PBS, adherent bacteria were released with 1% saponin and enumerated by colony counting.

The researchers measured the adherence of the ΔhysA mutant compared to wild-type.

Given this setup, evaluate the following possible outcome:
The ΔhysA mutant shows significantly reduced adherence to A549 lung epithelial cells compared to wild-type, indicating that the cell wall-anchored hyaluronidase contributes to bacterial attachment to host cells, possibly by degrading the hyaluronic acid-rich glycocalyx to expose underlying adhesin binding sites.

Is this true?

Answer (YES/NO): NO